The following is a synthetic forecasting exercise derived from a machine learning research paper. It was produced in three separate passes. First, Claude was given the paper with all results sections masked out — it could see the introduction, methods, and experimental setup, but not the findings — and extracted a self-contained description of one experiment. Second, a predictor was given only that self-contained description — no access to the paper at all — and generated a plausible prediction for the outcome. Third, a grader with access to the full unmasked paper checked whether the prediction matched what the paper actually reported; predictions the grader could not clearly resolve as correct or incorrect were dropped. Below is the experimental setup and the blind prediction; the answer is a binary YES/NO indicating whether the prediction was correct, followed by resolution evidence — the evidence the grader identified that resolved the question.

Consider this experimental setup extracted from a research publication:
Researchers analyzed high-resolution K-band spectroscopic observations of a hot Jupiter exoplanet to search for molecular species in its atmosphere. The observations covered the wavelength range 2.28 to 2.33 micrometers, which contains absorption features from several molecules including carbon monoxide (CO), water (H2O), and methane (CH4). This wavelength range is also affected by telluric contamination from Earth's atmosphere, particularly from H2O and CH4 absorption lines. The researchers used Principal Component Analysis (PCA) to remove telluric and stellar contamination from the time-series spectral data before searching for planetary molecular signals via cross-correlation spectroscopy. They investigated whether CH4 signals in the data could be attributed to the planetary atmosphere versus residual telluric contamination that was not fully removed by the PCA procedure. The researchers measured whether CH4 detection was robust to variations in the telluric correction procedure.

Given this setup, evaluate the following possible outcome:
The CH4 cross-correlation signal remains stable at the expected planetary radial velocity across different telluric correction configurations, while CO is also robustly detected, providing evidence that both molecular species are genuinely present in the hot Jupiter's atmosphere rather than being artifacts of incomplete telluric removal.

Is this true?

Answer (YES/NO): NO